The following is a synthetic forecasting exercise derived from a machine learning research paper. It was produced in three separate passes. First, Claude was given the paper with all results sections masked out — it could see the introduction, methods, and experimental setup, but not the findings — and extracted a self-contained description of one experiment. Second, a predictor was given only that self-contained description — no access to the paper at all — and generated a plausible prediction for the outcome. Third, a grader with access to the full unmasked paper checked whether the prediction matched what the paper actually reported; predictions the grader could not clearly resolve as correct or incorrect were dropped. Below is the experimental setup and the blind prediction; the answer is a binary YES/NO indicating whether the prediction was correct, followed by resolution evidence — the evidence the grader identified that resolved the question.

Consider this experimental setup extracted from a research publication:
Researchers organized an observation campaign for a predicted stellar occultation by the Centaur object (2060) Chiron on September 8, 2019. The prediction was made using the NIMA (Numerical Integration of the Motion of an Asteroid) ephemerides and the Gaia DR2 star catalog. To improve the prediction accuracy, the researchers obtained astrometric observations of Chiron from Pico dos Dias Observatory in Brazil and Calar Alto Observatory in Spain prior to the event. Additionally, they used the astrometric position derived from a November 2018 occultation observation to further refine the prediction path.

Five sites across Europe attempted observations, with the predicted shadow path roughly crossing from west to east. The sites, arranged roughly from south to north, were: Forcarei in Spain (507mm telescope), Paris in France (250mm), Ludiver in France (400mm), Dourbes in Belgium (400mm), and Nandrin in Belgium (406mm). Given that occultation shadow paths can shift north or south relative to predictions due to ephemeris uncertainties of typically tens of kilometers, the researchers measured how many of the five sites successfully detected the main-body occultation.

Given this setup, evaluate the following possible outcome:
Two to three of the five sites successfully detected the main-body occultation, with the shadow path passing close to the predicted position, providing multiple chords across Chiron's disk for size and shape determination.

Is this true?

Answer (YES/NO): NO